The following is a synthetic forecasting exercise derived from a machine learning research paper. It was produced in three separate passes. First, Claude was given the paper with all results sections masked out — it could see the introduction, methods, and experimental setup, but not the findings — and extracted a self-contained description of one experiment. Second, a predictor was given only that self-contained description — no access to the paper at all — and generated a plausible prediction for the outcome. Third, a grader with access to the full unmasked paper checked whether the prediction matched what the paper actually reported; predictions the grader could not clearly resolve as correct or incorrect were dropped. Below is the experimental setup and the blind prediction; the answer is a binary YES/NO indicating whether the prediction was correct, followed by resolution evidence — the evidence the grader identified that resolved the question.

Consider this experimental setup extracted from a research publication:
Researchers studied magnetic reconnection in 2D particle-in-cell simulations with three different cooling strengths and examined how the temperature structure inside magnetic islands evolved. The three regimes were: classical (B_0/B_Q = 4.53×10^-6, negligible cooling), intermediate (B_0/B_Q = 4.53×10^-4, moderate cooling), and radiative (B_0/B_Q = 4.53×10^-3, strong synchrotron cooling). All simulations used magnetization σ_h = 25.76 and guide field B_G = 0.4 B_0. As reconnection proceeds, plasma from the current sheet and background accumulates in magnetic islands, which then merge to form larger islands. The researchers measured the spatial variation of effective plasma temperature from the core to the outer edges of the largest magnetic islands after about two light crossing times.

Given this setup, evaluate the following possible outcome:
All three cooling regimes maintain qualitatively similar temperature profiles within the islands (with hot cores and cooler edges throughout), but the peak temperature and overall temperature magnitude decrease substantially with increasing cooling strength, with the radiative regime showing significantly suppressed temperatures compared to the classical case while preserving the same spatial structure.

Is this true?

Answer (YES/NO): NO